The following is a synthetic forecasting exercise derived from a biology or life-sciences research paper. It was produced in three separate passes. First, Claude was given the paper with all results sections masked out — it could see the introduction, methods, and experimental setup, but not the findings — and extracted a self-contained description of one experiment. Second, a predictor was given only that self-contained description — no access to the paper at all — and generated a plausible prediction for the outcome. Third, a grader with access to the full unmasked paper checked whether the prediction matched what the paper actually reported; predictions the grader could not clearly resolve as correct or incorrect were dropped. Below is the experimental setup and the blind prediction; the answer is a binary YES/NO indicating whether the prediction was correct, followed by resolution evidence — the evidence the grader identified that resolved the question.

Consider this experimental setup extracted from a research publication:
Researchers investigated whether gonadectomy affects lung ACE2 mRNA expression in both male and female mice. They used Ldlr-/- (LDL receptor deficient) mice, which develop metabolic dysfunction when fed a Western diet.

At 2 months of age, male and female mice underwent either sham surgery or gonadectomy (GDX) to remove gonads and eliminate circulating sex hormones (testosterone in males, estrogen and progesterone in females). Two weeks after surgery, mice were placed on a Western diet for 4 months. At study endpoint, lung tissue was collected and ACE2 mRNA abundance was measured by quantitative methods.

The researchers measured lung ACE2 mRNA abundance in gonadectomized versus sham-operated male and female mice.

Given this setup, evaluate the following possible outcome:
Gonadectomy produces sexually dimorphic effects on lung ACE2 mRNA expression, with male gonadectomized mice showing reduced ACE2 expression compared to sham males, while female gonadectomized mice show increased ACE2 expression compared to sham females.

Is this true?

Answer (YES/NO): NO